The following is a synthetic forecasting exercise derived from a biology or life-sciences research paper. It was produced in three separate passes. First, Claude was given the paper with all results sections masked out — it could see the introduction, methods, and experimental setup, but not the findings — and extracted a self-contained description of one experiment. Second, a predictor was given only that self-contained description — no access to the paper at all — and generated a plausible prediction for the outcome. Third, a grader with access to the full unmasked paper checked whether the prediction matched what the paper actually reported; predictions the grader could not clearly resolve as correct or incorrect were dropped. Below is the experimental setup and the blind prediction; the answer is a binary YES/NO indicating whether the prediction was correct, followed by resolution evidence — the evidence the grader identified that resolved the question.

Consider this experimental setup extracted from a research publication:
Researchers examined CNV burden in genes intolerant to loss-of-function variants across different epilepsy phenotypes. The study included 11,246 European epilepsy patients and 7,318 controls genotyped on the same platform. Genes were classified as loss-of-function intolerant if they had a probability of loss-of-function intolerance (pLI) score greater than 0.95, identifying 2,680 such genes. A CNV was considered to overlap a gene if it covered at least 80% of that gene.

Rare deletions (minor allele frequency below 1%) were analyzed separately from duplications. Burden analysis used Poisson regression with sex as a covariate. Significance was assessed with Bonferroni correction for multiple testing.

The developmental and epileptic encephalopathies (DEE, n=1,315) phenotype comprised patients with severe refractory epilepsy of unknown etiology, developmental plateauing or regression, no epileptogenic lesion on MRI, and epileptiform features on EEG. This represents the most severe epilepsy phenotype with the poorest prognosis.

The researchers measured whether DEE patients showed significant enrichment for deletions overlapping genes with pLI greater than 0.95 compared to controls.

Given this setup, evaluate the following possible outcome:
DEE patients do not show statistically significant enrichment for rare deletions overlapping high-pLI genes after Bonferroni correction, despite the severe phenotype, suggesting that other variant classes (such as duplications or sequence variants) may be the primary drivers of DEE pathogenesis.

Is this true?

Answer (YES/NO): NO